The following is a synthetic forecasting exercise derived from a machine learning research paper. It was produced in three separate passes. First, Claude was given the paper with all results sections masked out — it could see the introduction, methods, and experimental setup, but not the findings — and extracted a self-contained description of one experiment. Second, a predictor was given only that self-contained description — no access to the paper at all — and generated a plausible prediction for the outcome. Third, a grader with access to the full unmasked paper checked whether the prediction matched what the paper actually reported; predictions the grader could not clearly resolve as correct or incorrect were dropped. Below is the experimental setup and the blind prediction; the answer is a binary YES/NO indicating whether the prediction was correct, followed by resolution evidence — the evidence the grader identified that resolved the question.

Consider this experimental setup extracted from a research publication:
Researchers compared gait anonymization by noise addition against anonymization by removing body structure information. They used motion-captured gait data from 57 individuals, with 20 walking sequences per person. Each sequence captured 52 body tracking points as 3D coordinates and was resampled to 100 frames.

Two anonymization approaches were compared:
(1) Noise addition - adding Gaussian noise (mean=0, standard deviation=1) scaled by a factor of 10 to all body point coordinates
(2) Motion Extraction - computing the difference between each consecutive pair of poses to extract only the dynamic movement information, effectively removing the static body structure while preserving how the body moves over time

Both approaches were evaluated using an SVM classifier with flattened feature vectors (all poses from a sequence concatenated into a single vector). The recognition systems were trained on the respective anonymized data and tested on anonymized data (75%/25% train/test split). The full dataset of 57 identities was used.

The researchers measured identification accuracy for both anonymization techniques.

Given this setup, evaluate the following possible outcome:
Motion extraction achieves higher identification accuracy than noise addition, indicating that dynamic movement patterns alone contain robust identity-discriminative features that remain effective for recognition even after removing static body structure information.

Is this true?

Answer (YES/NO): YES